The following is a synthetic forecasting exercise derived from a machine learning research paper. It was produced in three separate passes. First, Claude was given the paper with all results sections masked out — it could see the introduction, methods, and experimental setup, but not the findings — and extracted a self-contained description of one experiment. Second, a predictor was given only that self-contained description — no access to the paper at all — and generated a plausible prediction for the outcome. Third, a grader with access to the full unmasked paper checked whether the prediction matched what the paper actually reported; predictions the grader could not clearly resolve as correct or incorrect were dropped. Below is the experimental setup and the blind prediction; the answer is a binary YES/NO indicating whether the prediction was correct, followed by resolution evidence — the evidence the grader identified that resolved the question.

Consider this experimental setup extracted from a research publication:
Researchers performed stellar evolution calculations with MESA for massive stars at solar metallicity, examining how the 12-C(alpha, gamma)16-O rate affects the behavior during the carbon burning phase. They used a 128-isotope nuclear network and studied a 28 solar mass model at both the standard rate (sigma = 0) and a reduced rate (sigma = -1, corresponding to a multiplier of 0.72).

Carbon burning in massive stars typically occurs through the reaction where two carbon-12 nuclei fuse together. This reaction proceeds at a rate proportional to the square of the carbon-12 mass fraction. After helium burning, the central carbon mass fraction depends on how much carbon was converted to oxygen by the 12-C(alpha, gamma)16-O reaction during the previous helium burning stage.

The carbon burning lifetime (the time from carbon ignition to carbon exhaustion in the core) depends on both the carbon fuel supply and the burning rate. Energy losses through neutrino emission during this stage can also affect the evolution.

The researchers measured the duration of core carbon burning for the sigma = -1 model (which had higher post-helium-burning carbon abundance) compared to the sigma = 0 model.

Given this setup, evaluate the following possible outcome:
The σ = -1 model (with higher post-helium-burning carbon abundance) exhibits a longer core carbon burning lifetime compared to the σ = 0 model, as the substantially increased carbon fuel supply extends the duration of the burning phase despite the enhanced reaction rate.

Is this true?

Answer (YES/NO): NO